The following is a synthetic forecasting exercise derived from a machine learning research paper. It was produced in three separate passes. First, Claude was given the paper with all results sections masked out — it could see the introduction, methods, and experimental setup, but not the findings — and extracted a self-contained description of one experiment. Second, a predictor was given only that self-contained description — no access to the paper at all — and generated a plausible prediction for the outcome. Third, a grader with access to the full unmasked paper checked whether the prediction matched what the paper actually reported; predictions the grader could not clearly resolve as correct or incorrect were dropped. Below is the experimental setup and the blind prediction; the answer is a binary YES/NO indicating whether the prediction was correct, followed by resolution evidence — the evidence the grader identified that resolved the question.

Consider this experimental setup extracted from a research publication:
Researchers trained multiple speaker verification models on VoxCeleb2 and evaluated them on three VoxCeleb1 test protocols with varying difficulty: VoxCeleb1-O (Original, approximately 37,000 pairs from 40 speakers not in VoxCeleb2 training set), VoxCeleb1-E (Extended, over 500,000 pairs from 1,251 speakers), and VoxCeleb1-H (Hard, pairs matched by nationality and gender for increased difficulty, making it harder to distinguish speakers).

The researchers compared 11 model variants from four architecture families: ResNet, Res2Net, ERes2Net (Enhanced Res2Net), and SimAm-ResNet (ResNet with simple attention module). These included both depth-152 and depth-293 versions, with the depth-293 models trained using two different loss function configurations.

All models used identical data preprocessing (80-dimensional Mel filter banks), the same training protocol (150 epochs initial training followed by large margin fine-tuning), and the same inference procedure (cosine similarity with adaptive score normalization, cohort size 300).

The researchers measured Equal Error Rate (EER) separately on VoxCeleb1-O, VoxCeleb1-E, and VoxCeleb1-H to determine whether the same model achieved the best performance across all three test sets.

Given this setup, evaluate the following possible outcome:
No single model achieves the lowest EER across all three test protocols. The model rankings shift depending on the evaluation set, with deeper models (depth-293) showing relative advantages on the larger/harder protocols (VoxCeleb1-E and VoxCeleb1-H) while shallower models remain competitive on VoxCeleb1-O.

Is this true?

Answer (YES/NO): NO